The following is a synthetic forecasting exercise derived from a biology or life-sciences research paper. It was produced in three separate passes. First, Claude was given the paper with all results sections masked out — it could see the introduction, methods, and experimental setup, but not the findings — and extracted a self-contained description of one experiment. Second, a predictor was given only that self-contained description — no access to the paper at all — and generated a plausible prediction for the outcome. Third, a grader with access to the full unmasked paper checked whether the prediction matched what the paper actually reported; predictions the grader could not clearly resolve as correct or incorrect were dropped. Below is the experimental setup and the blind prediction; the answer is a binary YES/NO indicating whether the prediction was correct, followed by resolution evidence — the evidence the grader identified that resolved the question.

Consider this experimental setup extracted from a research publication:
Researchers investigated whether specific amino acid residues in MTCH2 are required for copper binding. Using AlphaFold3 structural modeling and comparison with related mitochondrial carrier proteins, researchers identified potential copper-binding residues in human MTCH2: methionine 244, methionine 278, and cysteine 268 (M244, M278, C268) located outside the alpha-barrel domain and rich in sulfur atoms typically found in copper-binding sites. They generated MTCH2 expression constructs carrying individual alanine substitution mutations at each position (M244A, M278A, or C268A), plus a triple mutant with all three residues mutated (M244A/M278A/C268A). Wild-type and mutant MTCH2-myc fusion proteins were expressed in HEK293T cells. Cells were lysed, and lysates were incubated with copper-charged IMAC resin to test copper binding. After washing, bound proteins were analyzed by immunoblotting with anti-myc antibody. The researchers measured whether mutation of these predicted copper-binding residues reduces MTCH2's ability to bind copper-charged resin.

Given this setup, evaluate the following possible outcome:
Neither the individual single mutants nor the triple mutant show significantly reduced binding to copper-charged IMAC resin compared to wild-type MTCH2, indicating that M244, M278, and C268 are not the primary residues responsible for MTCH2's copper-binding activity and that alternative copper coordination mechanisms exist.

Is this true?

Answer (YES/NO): NO